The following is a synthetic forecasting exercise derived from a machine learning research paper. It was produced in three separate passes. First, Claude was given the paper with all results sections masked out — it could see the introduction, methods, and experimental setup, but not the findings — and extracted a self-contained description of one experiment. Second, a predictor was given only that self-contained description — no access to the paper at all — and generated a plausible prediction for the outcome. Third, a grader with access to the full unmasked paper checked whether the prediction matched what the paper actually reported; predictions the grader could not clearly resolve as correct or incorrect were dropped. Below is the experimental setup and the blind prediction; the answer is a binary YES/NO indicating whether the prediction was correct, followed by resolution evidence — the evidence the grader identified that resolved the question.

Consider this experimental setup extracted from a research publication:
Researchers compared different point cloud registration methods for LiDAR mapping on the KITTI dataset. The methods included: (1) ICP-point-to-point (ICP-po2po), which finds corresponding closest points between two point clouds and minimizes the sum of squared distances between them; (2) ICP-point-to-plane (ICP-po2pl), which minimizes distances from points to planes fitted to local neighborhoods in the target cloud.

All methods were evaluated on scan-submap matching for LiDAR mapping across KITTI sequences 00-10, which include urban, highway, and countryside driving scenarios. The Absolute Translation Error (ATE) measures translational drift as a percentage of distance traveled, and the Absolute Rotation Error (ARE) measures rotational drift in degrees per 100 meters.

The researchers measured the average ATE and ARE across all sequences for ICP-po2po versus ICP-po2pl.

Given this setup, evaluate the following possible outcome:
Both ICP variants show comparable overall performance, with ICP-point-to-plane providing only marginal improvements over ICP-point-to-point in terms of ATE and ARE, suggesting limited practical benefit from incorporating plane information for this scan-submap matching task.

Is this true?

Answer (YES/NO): NO